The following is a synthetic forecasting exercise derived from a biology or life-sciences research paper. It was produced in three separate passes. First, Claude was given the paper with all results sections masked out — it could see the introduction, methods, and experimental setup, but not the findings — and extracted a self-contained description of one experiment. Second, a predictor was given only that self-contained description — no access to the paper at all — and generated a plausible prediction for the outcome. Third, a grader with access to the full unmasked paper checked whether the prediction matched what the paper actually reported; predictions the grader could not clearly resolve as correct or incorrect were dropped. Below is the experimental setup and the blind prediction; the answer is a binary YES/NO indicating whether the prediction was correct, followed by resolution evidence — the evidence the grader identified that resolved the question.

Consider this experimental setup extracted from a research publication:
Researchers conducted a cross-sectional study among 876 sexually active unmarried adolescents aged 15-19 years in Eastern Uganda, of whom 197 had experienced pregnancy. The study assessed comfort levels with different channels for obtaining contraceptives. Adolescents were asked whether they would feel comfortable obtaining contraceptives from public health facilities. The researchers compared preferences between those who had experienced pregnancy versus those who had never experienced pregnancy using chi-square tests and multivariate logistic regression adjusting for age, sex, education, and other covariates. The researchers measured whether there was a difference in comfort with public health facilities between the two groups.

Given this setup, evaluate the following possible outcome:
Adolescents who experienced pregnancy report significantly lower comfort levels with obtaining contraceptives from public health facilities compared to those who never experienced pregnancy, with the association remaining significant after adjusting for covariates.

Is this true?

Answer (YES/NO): NO